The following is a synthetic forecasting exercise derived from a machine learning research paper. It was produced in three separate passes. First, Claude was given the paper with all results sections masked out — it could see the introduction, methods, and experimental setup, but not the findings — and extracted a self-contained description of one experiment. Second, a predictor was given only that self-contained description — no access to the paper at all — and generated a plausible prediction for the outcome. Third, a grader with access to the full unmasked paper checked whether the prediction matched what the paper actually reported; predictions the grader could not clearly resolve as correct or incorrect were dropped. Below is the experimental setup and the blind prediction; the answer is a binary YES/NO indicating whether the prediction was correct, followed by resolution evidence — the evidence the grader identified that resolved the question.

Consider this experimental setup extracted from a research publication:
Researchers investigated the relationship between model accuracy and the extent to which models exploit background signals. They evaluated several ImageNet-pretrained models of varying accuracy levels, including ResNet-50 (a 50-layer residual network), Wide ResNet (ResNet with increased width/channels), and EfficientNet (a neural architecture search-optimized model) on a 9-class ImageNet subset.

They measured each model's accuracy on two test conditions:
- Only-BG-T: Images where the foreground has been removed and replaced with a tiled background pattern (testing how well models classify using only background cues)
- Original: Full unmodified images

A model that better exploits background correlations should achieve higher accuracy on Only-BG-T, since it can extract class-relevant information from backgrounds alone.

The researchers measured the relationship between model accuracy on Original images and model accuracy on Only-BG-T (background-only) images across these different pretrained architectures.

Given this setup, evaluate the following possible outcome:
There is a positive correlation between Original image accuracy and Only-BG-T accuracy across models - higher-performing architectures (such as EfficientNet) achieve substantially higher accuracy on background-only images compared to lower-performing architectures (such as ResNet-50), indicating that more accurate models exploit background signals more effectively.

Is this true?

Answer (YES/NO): NO